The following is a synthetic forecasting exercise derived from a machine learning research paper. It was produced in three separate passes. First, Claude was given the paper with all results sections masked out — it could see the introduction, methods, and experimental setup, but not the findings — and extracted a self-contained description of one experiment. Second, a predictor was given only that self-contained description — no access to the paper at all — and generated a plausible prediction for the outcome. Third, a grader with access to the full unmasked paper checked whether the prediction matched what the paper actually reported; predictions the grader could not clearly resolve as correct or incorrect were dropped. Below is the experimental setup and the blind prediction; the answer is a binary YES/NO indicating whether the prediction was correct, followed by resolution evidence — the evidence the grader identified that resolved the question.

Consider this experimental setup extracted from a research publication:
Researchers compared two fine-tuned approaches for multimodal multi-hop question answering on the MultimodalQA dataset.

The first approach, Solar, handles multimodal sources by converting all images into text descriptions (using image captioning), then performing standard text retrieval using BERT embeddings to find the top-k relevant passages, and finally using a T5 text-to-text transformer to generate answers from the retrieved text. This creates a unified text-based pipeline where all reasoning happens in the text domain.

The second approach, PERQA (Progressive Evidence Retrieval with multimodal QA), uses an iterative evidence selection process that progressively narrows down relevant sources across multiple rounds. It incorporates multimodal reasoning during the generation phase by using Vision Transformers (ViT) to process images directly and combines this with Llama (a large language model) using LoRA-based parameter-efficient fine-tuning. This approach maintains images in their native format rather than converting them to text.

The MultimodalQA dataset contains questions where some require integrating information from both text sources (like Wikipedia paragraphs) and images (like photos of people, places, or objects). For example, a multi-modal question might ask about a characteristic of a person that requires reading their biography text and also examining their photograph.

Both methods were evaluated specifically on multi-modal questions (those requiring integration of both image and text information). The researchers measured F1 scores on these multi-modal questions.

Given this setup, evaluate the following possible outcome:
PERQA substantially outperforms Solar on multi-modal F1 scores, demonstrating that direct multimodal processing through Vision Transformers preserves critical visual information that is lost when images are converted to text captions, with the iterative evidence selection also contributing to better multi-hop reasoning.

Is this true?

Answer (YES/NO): NO